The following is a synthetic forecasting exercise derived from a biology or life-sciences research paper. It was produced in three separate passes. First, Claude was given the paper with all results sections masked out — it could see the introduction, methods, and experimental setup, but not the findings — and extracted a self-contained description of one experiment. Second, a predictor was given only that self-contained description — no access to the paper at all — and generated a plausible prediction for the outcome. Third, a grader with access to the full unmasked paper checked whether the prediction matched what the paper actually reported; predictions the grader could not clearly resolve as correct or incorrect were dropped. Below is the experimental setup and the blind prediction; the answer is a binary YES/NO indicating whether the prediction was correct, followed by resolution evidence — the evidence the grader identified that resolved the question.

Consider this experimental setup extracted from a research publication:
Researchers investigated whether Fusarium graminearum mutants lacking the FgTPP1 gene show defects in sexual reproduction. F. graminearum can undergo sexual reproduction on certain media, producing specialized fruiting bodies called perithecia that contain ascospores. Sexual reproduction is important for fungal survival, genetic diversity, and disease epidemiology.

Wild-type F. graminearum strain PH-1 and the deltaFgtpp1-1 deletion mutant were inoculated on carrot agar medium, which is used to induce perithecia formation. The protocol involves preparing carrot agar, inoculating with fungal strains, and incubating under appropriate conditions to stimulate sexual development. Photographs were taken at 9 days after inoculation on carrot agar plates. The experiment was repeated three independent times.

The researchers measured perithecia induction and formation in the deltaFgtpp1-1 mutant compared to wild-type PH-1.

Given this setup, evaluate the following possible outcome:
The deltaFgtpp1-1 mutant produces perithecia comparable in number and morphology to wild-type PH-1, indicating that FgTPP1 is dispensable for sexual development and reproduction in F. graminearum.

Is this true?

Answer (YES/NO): YES